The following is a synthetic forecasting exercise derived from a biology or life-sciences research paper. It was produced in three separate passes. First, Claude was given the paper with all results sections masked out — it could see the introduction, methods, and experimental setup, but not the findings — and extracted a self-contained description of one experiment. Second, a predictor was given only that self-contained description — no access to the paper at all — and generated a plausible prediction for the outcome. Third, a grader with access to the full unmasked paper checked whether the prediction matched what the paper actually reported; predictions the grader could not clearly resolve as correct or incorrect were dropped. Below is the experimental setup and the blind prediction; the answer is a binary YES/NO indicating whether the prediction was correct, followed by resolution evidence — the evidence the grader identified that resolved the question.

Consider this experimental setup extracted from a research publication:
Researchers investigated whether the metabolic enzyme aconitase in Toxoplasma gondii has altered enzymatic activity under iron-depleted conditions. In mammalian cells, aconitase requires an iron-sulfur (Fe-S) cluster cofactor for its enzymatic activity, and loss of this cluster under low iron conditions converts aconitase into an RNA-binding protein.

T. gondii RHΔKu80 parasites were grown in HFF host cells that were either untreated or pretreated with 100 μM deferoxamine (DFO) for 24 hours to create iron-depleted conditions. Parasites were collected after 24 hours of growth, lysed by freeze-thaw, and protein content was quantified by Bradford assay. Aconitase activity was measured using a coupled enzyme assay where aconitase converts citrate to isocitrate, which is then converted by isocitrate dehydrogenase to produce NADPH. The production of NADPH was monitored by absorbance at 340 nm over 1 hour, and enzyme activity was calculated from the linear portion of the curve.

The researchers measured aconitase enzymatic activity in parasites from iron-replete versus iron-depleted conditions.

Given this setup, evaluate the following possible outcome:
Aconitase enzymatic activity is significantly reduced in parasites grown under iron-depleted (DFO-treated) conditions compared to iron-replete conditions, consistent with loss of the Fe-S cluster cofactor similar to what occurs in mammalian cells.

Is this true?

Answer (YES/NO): YES